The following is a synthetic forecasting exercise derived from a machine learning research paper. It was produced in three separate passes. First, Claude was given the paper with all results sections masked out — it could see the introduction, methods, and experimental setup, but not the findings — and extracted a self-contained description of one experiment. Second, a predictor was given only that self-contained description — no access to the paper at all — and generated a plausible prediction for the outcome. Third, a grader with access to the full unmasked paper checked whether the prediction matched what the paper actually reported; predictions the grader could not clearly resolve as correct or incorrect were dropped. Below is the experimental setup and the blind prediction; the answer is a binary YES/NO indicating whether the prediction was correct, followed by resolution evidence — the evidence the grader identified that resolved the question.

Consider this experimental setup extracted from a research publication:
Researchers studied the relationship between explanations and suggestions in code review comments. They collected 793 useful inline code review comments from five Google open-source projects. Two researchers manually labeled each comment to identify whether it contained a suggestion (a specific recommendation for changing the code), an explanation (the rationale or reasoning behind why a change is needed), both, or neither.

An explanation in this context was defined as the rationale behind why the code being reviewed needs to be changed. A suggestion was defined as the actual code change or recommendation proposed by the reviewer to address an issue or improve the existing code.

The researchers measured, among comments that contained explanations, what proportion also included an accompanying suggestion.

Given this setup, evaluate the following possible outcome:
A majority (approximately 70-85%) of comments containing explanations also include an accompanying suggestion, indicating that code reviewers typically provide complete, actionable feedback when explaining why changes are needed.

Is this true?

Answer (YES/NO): YES